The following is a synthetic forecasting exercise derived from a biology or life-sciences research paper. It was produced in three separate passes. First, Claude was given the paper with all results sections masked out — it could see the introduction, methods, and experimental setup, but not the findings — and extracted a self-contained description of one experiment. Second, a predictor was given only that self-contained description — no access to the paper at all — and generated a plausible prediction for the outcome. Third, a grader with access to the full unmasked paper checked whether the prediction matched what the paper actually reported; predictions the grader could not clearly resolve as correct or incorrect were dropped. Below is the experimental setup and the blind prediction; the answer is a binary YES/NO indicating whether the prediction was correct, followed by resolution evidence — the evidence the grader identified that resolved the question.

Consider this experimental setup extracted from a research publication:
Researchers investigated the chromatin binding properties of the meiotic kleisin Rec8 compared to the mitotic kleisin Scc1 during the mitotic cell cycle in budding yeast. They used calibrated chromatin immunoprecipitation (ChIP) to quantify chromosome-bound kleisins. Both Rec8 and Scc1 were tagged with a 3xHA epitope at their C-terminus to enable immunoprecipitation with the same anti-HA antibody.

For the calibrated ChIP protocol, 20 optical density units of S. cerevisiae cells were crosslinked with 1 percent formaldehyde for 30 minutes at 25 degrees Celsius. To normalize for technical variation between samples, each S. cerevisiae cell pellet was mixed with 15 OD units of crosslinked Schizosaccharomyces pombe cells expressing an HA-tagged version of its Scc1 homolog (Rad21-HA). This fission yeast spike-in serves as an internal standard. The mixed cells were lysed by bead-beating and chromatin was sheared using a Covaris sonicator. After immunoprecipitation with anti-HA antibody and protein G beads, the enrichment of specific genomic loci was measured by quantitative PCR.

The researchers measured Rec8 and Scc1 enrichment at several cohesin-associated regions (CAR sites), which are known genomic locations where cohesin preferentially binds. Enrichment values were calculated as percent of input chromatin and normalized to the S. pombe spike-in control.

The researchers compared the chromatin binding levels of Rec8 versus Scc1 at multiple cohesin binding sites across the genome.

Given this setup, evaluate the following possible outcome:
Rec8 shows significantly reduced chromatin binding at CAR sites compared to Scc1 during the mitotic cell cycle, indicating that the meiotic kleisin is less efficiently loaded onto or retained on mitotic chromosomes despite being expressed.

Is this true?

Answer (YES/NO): YES